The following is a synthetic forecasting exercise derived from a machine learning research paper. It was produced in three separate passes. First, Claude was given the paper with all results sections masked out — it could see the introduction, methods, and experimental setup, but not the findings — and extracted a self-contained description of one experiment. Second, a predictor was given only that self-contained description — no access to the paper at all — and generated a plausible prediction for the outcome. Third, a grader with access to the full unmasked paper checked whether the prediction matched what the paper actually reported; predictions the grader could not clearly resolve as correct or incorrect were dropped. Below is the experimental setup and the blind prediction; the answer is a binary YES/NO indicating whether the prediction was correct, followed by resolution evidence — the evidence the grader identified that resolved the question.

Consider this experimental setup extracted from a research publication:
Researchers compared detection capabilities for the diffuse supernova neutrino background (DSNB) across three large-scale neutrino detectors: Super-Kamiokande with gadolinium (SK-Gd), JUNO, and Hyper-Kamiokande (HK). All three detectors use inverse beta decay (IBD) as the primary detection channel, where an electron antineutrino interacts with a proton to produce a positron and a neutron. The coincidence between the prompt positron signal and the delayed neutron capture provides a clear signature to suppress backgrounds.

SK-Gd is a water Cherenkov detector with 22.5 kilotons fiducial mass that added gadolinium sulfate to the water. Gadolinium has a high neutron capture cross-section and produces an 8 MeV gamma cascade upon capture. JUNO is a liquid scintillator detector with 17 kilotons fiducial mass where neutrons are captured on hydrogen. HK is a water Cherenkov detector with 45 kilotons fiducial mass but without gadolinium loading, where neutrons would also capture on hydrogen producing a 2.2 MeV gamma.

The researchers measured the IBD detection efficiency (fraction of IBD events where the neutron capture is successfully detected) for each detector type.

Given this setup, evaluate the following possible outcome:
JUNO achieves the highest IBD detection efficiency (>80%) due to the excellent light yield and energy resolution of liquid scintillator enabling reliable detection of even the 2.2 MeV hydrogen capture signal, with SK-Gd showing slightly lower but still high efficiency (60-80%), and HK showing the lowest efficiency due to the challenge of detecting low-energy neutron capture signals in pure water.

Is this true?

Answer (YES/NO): YES